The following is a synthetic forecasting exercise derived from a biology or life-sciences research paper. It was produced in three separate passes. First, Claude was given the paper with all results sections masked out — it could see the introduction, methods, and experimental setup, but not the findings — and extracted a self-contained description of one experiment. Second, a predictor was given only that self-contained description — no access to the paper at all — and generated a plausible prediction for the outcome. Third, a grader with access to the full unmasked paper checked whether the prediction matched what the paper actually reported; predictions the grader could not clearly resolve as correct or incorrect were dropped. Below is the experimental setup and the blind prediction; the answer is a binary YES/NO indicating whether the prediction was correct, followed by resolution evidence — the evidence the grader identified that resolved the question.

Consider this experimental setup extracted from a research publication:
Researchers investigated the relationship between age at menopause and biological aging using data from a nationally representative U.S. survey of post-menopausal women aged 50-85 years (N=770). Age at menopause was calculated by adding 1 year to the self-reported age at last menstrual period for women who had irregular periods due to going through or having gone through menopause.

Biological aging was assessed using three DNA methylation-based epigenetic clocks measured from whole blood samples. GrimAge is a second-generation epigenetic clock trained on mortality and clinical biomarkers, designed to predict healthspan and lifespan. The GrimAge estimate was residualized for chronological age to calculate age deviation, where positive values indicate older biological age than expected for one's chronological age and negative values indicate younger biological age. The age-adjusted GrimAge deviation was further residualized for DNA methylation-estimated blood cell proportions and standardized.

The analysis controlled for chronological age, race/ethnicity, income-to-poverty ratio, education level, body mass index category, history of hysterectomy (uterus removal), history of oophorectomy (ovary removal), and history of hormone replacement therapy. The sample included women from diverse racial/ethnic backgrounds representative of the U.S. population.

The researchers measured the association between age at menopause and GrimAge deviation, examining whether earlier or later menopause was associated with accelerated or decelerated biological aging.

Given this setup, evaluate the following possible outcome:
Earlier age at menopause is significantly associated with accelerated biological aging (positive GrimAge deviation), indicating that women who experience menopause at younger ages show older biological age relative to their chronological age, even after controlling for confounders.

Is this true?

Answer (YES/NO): NO